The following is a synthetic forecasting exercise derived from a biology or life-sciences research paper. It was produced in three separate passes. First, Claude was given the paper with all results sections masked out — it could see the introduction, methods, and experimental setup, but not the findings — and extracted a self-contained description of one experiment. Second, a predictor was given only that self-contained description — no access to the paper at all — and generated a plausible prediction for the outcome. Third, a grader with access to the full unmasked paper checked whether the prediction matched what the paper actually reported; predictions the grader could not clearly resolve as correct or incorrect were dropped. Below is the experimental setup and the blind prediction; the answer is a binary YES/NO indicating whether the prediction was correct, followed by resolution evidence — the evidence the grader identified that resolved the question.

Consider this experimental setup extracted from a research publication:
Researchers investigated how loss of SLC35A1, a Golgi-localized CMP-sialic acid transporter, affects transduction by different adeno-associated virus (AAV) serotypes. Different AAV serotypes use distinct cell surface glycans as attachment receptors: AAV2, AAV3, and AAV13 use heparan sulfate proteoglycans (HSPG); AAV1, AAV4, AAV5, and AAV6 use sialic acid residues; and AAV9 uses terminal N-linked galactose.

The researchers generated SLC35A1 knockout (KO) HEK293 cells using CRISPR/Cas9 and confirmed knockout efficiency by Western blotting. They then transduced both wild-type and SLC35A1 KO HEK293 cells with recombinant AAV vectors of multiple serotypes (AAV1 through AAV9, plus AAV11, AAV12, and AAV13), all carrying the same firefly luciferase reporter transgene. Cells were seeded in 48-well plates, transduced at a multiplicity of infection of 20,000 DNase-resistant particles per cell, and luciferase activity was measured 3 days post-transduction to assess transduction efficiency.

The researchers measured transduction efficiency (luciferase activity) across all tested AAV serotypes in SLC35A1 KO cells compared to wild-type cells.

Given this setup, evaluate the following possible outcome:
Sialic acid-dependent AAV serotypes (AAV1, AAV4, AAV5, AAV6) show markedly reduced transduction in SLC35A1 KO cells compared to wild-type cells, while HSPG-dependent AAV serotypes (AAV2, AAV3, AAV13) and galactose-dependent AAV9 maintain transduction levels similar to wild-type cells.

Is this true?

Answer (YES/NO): NO